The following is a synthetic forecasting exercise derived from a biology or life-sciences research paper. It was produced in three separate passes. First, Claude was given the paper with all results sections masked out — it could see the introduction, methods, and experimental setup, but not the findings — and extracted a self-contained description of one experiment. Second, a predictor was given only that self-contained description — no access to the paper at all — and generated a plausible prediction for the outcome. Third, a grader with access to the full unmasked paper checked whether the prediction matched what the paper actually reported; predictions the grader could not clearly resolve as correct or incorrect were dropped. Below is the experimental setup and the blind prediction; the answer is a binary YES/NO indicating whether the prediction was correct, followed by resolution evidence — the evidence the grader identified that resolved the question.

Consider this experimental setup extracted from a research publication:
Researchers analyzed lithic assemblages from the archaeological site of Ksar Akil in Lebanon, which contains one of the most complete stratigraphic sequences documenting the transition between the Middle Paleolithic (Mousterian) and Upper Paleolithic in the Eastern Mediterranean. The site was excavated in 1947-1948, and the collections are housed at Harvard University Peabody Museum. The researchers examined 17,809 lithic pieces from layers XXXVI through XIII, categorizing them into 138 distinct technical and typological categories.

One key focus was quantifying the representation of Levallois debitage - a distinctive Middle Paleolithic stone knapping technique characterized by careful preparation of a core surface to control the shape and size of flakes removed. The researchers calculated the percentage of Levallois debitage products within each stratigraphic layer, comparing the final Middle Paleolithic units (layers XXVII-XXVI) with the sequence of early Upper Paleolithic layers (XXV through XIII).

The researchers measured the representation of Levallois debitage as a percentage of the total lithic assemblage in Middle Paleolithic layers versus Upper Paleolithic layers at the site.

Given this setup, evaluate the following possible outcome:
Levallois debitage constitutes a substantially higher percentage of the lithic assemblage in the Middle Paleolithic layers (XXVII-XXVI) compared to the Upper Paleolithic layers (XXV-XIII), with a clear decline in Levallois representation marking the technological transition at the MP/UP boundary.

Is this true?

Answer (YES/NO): YES